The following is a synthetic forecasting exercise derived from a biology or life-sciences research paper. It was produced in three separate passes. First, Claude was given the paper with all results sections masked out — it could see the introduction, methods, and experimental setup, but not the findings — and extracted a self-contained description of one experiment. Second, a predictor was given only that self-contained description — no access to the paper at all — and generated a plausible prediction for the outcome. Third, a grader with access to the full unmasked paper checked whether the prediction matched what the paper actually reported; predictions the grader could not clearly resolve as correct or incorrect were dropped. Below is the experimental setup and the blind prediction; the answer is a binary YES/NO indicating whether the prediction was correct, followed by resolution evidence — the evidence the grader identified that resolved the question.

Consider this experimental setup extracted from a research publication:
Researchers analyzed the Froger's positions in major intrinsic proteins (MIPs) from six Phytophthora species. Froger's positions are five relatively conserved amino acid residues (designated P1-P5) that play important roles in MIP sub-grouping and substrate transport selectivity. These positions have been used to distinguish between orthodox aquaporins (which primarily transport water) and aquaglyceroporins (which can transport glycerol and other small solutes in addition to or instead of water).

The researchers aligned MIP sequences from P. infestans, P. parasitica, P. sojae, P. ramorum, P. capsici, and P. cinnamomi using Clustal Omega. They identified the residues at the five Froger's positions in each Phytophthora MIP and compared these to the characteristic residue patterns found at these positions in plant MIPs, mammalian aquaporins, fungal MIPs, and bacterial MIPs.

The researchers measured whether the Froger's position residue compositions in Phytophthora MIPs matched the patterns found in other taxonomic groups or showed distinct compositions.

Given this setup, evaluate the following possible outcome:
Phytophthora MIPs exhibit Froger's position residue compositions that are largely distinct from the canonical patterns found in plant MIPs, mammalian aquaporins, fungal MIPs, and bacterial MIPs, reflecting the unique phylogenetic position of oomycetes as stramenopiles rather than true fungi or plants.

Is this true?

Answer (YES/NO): NO